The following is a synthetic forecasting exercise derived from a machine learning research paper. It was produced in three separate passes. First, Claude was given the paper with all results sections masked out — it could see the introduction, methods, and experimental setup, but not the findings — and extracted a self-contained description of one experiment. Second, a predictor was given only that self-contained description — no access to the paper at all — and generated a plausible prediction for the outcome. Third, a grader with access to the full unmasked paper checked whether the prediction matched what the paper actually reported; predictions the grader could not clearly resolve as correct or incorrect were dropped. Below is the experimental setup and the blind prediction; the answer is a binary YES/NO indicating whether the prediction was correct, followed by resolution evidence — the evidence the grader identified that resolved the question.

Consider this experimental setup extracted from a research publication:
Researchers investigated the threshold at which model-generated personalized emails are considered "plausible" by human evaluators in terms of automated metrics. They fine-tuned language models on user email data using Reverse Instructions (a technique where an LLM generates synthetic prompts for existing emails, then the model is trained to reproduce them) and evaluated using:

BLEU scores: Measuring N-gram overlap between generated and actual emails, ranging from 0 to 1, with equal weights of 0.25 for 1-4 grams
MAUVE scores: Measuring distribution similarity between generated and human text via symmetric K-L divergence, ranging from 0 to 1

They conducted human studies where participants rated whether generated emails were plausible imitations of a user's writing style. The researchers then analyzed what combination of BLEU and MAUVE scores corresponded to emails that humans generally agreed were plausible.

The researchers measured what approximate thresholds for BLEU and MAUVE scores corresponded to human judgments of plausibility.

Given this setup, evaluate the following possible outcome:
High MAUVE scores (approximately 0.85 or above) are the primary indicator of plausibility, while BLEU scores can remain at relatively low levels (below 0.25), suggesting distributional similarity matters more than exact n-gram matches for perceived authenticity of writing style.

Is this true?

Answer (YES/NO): NO